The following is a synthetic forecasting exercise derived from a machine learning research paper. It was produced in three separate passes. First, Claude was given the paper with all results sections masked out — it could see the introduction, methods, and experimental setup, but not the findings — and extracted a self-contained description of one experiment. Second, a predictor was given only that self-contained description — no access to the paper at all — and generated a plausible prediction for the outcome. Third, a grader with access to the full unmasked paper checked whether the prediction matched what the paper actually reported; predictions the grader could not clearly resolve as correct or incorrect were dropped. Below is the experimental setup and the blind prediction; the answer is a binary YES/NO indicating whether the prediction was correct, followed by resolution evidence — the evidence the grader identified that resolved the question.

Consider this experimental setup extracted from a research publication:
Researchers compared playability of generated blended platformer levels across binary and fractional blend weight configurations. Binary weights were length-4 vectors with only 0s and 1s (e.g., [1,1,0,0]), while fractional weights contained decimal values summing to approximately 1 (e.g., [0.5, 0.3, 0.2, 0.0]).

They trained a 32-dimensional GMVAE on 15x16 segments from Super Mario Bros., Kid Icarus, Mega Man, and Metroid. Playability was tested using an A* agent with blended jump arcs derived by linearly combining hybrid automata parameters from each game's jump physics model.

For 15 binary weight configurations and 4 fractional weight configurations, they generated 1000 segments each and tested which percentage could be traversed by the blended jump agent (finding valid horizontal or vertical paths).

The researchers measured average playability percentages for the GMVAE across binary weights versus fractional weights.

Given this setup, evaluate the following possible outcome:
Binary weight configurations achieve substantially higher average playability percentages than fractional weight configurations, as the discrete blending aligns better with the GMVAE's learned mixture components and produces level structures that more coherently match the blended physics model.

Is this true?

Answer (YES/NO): NO